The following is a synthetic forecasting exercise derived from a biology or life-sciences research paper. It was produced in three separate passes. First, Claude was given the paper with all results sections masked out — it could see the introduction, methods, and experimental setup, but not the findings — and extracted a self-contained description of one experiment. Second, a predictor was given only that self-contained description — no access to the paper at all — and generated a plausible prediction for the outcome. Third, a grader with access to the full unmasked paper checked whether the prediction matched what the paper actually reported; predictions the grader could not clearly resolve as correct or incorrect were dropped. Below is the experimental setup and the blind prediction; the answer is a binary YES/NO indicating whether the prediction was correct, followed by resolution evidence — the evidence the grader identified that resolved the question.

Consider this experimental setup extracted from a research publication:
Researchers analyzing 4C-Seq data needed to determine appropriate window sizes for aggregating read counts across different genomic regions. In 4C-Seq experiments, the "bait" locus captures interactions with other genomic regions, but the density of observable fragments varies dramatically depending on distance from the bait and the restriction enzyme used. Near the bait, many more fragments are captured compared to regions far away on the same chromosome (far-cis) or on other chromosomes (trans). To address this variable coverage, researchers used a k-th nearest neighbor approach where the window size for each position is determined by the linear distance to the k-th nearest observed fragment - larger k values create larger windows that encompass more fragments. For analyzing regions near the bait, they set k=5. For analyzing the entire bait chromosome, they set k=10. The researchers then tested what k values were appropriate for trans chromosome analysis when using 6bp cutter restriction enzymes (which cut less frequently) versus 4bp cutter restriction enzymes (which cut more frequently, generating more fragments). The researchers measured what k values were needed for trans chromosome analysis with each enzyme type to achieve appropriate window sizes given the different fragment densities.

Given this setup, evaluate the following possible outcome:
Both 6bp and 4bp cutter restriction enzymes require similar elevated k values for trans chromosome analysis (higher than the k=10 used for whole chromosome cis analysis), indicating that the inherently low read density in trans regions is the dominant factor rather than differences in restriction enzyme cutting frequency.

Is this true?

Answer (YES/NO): NO